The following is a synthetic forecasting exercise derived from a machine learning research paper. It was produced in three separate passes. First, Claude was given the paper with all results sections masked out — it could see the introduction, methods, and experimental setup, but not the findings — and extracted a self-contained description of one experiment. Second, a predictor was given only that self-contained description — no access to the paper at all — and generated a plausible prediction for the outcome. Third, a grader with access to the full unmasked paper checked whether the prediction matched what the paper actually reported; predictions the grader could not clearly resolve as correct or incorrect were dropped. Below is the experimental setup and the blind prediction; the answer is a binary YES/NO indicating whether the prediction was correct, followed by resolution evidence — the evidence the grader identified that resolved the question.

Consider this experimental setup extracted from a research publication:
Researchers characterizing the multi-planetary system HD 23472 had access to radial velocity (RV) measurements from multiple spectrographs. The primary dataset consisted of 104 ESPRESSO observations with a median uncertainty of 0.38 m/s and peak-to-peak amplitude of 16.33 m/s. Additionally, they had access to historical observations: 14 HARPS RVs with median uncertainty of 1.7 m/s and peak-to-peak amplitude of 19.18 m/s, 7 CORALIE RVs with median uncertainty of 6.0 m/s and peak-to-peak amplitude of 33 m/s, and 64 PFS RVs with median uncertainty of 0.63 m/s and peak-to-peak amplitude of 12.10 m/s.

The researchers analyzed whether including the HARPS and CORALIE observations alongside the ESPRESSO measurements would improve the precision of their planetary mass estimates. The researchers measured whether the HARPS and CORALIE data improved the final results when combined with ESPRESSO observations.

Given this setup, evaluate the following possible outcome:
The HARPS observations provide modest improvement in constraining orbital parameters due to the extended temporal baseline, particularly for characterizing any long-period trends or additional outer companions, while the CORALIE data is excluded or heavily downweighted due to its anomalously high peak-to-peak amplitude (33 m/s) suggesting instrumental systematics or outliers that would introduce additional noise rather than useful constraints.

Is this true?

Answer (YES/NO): NO